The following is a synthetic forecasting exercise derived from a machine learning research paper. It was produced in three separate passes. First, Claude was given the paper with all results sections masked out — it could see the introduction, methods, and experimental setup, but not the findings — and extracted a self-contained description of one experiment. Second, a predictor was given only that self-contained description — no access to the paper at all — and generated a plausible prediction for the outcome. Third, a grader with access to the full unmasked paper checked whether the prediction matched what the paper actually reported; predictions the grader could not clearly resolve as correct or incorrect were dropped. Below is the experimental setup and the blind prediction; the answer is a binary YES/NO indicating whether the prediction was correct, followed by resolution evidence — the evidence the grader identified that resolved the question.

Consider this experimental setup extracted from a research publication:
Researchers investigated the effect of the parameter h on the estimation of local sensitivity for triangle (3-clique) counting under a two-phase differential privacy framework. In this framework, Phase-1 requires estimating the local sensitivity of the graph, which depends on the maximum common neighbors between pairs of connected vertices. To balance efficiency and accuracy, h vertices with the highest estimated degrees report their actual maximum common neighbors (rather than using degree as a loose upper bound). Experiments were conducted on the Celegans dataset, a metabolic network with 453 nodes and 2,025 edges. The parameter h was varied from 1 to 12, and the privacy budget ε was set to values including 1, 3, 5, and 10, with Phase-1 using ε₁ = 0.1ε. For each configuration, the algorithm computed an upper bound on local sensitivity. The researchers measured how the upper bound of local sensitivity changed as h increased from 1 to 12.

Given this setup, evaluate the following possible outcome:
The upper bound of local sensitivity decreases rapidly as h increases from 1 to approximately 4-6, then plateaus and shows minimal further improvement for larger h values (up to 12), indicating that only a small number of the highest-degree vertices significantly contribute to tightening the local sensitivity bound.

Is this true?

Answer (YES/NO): NO